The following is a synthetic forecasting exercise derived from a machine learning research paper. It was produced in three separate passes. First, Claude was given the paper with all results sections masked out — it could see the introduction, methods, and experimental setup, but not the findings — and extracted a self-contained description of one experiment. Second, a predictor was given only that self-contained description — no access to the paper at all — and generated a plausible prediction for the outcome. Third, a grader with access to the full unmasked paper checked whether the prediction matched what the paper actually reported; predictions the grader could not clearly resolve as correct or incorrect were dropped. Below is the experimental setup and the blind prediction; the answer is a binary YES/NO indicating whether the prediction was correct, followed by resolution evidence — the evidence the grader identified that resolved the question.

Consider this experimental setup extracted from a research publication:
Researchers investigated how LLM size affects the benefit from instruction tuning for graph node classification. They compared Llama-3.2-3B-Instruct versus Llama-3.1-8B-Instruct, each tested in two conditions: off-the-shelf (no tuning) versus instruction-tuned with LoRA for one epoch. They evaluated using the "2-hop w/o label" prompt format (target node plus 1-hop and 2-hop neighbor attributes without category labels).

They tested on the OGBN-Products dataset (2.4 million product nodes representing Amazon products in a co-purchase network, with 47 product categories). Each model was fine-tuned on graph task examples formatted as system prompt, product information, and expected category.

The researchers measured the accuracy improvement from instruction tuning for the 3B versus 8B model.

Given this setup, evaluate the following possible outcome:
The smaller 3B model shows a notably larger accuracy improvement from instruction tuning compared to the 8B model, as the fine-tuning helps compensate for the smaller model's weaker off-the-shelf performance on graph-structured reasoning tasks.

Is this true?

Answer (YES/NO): NO